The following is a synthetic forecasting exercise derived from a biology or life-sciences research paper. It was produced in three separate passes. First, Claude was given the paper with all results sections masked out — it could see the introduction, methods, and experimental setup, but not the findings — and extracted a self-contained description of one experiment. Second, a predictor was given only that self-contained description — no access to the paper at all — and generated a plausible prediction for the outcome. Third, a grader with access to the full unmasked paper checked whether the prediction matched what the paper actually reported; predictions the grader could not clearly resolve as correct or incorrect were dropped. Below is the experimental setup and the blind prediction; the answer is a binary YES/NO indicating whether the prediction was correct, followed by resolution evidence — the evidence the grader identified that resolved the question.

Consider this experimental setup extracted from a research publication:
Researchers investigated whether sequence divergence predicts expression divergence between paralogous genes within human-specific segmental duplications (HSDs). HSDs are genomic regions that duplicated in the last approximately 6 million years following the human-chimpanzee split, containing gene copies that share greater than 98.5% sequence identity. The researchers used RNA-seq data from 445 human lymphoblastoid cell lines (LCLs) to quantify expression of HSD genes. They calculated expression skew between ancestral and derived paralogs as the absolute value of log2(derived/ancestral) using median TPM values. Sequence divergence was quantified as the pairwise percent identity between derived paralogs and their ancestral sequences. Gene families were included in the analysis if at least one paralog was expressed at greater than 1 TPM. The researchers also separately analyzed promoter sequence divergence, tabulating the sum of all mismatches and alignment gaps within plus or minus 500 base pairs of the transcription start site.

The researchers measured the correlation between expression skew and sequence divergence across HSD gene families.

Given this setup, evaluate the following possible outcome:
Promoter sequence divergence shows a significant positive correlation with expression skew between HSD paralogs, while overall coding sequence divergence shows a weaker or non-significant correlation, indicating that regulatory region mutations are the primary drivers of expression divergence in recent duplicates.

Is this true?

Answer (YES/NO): NO